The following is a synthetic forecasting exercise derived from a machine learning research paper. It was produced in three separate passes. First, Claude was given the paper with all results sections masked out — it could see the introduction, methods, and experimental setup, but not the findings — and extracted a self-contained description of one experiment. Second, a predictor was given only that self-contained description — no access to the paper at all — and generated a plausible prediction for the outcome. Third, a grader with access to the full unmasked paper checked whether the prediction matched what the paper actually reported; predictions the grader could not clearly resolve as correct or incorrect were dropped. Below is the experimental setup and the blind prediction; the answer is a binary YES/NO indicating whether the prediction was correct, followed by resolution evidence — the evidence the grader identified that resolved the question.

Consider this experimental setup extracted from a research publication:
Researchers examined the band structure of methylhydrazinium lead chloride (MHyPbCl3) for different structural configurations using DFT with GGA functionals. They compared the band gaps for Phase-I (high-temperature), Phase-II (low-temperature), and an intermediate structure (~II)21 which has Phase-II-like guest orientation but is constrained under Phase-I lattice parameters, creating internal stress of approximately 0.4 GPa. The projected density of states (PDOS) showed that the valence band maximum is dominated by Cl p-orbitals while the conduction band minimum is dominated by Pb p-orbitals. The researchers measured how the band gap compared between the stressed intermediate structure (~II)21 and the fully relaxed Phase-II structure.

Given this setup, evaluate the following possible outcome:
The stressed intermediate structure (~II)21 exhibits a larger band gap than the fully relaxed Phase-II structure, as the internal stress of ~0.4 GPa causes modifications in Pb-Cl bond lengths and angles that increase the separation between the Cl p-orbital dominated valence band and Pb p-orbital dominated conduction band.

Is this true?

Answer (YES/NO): NO